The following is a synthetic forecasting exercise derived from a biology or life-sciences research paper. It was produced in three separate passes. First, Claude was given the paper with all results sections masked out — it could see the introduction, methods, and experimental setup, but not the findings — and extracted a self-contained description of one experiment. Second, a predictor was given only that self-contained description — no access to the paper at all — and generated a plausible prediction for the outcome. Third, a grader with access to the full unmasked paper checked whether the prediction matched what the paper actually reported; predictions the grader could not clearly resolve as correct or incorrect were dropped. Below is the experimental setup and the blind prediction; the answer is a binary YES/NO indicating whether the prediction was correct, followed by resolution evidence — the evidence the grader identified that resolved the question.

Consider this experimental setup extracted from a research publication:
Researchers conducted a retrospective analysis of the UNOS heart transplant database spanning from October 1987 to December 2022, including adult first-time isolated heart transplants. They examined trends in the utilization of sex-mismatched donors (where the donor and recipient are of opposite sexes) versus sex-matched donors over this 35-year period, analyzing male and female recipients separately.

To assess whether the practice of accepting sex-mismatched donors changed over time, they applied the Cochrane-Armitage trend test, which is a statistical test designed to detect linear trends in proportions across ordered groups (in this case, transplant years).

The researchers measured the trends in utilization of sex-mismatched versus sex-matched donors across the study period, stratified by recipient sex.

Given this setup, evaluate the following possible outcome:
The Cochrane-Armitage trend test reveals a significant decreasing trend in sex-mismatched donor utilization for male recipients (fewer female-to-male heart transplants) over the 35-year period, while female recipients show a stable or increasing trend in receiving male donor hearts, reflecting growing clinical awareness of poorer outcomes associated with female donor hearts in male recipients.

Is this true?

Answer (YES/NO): NO